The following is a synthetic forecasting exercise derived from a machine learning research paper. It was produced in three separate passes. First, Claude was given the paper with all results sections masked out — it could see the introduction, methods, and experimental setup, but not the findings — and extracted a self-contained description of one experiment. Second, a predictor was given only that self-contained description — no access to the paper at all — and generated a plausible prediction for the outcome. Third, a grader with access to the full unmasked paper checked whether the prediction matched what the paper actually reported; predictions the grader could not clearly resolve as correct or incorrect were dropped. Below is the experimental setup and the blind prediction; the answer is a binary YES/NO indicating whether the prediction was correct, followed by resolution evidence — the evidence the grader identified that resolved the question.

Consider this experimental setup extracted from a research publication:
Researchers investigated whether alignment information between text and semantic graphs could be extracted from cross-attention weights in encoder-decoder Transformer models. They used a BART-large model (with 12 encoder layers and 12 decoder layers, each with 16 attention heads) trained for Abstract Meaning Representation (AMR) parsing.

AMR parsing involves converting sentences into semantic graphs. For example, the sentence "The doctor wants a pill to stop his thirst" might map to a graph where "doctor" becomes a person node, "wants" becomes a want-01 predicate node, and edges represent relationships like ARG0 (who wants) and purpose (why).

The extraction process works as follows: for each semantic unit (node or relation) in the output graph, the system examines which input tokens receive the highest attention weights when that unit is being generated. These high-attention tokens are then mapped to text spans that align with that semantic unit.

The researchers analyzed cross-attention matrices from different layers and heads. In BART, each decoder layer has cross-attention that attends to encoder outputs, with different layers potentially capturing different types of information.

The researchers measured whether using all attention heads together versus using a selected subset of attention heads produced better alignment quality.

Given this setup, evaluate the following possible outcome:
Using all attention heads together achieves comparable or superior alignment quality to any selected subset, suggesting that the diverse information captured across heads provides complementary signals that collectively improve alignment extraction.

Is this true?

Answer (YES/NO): NO